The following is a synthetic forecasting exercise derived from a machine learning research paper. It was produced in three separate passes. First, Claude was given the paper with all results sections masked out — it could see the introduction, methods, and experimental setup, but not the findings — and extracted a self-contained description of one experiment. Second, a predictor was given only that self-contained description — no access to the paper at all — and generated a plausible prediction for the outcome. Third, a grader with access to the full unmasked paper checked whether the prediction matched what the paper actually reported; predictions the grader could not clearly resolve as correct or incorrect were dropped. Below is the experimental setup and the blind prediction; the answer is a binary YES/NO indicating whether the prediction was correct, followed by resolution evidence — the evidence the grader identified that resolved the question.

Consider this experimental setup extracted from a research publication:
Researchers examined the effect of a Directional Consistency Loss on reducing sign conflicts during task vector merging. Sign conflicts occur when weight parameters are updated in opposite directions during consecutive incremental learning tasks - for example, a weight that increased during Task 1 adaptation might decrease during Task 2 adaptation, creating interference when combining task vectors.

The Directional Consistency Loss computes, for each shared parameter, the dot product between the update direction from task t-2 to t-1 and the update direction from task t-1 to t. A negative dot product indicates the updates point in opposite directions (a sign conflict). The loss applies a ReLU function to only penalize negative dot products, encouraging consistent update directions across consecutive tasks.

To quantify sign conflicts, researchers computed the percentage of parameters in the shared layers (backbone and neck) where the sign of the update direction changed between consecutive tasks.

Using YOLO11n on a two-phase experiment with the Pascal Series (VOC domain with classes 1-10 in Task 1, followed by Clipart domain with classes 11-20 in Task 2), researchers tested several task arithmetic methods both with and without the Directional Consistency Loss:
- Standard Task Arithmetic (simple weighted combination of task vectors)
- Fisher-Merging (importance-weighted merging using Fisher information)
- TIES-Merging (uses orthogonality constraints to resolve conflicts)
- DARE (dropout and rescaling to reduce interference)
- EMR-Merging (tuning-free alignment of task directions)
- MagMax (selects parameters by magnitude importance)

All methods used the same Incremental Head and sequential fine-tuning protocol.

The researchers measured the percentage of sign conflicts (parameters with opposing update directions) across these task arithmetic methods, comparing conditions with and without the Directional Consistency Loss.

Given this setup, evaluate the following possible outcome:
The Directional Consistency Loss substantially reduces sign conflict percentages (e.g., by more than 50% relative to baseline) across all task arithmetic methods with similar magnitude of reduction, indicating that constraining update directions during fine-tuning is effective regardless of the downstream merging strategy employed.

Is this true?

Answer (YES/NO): NO